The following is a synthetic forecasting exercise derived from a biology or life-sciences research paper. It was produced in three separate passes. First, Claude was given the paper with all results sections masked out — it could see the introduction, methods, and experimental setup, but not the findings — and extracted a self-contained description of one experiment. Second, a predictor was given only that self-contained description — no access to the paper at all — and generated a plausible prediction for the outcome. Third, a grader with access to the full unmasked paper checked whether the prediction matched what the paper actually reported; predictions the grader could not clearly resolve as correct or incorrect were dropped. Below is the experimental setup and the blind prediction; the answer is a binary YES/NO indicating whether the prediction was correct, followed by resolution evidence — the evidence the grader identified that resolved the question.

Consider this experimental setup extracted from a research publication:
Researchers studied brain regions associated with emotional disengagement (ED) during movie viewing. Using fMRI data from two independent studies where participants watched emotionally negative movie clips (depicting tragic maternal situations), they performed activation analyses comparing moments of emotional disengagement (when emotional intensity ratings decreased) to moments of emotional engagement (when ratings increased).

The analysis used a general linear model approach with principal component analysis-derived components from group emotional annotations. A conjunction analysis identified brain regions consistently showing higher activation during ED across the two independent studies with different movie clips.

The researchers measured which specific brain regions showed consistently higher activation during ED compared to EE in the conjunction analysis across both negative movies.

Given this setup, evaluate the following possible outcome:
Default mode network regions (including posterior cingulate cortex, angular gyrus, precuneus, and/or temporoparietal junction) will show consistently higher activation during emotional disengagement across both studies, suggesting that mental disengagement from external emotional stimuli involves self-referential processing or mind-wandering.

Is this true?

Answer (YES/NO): NO